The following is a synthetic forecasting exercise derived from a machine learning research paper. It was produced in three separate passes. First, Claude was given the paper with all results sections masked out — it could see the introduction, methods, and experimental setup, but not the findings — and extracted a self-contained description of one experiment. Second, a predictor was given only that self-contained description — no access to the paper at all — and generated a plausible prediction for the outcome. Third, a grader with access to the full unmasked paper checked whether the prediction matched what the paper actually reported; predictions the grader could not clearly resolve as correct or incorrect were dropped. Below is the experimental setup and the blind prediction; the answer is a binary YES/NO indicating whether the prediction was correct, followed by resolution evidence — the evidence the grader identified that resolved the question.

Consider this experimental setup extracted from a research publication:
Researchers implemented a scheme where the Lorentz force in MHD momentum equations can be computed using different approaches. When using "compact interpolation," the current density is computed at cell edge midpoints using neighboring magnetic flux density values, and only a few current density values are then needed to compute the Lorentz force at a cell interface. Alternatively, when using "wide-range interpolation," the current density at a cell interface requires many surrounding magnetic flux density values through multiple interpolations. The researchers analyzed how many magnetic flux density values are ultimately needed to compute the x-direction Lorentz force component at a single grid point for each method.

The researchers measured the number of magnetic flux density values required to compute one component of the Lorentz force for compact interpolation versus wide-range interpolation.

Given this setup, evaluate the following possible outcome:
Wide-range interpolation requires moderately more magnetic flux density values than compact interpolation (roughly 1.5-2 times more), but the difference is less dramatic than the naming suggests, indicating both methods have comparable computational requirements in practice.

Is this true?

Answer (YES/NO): NO